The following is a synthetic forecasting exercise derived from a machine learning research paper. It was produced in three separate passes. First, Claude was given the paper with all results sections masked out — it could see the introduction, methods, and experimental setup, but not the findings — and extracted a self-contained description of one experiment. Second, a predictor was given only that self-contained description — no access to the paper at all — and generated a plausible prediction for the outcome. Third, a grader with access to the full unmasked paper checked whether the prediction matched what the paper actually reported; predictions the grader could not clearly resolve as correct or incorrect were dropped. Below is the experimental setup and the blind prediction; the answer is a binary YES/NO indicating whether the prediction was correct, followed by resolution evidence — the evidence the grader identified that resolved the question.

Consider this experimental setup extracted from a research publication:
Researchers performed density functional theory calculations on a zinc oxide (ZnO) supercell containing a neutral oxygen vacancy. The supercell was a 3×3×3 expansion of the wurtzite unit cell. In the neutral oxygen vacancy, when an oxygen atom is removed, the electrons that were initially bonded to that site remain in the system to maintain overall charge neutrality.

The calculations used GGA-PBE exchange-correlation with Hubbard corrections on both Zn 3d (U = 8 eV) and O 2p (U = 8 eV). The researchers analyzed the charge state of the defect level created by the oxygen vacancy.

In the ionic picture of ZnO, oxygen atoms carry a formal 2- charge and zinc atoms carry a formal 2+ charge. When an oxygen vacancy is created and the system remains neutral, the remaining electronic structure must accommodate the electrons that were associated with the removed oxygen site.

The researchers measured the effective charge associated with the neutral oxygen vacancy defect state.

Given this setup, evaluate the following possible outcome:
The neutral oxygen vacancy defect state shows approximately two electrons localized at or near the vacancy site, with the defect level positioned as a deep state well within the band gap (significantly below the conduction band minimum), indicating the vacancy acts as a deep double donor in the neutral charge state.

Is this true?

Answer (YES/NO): YES